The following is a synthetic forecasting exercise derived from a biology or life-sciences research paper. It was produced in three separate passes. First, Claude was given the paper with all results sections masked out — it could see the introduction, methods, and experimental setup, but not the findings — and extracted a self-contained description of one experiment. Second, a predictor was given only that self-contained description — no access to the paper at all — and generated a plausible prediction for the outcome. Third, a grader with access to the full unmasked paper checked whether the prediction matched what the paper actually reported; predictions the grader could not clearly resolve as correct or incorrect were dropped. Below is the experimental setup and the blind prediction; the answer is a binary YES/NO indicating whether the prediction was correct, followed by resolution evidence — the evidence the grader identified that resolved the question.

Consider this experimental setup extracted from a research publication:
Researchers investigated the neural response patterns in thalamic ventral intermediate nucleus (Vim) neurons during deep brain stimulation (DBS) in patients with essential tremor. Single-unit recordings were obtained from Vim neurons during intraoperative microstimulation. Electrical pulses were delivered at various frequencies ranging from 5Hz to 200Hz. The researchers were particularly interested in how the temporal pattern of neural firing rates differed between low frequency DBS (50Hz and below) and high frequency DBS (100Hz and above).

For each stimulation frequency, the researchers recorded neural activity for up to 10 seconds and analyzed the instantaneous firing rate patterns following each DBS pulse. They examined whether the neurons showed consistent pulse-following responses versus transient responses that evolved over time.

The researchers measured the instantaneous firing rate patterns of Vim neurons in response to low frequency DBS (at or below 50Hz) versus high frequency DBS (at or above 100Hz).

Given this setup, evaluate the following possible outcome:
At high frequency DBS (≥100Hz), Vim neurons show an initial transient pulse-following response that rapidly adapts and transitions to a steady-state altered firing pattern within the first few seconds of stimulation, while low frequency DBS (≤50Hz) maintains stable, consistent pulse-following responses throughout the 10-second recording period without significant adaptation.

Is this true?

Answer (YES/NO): NO